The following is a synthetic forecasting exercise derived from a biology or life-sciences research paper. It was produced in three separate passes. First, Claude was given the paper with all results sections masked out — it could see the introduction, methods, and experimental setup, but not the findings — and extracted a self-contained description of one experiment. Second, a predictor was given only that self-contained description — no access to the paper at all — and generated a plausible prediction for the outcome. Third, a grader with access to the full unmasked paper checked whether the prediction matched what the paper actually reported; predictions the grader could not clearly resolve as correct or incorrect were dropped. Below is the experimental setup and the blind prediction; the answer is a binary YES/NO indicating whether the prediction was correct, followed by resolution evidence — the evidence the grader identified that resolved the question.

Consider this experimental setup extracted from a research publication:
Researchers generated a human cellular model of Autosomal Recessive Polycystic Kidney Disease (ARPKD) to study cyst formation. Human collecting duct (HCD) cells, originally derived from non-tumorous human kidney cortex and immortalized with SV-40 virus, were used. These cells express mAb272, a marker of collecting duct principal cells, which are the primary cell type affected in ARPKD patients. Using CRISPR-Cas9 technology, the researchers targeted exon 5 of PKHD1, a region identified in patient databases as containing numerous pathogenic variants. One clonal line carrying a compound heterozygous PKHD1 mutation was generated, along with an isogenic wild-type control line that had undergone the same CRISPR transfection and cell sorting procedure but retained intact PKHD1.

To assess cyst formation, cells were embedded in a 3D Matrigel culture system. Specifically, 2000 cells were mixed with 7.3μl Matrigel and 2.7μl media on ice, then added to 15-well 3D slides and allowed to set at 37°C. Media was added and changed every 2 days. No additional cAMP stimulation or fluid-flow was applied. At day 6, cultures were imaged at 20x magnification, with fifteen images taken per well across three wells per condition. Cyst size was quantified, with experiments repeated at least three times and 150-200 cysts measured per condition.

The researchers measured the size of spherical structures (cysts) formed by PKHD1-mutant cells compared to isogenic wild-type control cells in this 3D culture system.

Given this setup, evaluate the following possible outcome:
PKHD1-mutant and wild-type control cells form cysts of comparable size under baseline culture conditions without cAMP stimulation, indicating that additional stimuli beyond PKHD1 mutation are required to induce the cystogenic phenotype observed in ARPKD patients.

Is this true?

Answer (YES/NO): NO